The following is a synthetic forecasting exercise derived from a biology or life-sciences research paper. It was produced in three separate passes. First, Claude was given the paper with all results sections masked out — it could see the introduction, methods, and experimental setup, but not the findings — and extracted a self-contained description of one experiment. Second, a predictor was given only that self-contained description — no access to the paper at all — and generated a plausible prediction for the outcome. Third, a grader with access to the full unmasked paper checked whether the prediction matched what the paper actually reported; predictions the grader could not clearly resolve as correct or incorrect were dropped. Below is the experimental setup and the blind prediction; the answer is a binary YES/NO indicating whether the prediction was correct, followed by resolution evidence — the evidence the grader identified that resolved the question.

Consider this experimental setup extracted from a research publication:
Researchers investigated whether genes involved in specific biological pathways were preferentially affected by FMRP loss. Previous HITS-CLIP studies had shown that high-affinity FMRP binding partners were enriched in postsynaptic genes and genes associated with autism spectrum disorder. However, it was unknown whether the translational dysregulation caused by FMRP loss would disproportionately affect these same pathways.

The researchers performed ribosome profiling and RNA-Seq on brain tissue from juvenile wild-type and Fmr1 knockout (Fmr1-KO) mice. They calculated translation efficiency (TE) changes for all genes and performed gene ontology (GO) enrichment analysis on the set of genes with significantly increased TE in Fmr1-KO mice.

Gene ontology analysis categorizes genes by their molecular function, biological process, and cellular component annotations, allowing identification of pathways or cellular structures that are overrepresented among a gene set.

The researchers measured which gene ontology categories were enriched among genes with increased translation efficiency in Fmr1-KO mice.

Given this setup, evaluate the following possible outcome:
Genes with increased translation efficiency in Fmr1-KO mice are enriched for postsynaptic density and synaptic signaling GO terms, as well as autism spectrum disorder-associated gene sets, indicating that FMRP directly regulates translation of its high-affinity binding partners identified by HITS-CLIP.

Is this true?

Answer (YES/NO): NO